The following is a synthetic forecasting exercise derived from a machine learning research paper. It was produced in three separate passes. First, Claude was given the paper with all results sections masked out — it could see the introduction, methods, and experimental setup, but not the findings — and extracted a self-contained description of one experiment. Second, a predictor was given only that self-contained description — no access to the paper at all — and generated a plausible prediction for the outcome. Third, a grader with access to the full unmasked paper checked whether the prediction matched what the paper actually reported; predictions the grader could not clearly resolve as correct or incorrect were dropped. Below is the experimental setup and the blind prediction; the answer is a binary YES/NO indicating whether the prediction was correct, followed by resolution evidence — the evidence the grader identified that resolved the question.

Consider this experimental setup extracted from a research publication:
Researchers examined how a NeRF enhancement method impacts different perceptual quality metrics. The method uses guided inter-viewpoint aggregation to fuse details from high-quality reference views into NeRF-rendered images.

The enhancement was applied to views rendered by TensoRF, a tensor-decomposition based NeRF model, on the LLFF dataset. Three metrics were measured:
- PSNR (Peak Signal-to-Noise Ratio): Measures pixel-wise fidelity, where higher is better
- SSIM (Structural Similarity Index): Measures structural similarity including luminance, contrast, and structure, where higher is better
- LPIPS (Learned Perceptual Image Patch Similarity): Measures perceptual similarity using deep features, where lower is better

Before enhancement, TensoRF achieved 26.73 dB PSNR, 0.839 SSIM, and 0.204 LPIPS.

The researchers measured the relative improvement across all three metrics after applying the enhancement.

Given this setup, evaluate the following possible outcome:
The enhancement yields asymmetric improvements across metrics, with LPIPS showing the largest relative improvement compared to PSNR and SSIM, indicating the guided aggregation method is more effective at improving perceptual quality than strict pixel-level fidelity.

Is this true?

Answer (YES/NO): YES